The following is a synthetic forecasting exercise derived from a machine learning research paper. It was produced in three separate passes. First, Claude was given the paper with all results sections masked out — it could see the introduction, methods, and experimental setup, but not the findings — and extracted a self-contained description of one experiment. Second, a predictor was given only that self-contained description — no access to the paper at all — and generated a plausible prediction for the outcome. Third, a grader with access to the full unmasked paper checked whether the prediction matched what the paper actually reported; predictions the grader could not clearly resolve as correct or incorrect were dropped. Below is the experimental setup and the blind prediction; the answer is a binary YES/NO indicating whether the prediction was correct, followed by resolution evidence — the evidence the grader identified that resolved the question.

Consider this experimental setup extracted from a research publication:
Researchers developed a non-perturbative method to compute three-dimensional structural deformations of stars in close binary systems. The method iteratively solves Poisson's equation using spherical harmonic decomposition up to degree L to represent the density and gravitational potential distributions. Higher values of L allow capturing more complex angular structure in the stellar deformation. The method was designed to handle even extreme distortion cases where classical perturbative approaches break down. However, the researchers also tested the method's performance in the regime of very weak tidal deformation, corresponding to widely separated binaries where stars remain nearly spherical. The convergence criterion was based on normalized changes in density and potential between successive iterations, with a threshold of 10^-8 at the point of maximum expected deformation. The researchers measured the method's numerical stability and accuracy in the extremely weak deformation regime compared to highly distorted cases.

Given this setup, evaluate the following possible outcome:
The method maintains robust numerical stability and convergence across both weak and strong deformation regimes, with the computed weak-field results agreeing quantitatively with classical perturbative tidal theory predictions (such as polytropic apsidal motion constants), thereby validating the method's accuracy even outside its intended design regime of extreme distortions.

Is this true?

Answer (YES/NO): NO